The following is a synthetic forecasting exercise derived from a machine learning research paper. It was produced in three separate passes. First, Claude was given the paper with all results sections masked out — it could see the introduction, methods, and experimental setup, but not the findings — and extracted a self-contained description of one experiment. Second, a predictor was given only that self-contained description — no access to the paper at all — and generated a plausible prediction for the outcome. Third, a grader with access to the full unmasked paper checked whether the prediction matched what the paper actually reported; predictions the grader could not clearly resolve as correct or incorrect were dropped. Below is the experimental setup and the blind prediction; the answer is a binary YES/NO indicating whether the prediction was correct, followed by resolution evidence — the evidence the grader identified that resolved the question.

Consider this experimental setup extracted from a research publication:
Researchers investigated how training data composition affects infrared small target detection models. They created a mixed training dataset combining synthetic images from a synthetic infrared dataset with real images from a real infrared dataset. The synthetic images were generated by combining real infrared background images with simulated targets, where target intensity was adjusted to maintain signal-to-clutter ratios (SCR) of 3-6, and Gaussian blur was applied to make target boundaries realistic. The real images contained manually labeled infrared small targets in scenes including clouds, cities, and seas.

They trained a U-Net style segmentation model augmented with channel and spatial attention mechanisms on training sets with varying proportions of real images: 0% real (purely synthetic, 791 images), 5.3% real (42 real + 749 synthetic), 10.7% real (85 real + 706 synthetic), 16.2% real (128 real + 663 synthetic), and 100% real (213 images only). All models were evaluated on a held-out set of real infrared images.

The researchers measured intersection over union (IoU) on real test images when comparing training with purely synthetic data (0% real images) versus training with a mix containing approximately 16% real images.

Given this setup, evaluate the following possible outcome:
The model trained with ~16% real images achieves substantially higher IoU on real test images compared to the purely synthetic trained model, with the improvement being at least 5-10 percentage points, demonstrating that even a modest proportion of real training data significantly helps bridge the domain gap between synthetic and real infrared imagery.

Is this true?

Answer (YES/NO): YES